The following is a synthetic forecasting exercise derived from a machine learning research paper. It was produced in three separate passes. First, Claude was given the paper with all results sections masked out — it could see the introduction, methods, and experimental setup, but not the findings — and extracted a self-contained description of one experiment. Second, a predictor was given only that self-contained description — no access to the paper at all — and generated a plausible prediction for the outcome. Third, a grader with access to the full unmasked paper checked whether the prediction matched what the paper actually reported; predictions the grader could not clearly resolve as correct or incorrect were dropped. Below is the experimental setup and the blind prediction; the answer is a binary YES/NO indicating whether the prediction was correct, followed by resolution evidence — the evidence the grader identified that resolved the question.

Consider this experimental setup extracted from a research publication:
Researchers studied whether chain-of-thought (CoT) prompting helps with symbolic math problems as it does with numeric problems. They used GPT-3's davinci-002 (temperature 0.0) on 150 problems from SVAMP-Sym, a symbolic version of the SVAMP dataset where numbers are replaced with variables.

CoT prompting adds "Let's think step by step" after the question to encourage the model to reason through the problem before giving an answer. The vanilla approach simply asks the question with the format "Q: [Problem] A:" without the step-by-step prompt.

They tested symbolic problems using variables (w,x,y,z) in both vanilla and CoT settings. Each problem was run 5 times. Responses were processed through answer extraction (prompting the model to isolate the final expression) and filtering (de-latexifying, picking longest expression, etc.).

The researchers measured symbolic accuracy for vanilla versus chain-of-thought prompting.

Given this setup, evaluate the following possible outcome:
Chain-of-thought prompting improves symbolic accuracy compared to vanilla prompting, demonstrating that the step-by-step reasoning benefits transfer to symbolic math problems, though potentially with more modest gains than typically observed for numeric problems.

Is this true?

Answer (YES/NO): YES